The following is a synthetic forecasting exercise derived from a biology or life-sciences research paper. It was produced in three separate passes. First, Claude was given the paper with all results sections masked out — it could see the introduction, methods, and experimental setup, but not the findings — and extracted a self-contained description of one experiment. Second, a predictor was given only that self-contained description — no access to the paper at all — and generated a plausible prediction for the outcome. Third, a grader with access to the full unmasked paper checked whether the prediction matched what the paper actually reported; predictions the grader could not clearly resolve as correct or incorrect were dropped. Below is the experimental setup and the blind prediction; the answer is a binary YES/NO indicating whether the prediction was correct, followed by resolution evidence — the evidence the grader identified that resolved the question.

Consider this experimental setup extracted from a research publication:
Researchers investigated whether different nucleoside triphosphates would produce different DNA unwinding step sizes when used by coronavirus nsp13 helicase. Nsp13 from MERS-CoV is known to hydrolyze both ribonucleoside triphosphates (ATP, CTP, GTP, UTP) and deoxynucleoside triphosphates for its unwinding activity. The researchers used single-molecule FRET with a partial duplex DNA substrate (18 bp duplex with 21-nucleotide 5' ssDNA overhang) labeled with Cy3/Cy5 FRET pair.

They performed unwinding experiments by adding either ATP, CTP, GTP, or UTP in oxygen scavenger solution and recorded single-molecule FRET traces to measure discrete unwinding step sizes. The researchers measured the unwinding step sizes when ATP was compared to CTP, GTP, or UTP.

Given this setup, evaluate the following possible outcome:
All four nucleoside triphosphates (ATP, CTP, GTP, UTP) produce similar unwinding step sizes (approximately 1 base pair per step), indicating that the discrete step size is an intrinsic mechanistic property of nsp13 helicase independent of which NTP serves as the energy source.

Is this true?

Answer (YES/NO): NO